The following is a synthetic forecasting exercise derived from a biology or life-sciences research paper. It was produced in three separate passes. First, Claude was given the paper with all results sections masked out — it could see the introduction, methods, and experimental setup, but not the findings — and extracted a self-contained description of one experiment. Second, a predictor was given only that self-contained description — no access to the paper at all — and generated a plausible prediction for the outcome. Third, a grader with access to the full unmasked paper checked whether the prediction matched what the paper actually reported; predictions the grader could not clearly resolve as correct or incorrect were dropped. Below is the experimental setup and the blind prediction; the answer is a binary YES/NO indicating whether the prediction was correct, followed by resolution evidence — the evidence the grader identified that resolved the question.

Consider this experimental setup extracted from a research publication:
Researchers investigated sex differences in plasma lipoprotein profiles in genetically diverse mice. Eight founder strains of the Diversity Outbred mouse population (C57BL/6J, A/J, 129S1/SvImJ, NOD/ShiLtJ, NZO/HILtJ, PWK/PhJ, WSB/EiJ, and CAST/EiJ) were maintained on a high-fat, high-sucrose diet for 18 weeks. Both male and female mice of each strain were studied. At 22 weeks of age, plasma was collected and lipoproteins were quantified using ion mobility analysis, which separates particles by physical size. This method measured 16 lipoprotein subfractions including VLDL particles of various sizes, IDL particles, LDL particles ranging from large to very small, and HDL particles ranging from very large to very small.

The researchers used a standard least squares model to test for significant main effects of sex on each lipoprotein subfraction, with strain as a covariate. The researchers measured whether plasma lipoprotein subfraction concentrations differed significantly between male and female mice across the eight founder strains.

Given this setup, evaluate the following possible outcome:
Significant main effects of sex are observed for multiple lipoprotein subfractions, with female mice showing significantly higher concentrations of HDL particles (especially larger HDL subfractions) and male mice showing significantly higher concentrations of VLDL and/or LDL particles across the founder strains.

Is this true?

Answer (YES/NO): NO